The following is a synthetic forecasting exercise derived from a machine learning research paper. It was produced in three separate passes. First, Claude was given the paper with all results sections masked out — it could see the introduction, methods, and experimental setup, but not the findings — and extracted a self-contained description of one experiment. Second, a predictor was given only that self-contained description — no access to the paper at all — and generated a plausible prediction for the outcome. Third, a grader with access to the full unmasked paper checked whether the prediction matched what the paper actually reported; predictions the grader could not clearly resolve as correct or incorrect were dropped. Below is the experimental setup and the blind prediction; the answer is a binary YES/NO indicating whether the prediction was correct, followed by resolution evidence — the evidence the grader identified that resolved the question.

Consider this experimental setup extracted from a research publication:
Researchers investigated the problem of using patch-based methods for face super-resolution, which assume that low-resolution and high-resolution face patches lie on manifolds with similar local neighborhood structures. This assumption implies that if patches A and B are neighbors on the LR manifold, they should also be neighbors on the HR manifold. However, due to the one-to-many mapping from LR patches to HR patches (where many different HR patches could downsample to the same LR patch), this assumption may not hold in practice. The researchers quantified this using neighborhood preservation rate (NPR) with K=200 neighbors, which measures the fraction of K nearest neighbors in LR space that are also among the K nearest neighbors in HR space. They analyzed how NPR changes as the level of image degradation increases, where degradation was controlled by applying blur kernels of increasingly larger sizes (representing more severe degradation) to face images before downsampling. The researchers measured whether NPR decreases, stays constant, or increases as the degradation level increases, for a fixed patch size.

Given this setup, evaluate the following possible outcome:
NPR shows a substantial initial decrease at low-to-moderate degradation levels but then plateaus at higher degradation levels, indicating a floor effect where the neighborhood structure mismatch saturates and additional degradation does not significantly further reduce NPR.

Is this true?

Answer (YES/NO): NO